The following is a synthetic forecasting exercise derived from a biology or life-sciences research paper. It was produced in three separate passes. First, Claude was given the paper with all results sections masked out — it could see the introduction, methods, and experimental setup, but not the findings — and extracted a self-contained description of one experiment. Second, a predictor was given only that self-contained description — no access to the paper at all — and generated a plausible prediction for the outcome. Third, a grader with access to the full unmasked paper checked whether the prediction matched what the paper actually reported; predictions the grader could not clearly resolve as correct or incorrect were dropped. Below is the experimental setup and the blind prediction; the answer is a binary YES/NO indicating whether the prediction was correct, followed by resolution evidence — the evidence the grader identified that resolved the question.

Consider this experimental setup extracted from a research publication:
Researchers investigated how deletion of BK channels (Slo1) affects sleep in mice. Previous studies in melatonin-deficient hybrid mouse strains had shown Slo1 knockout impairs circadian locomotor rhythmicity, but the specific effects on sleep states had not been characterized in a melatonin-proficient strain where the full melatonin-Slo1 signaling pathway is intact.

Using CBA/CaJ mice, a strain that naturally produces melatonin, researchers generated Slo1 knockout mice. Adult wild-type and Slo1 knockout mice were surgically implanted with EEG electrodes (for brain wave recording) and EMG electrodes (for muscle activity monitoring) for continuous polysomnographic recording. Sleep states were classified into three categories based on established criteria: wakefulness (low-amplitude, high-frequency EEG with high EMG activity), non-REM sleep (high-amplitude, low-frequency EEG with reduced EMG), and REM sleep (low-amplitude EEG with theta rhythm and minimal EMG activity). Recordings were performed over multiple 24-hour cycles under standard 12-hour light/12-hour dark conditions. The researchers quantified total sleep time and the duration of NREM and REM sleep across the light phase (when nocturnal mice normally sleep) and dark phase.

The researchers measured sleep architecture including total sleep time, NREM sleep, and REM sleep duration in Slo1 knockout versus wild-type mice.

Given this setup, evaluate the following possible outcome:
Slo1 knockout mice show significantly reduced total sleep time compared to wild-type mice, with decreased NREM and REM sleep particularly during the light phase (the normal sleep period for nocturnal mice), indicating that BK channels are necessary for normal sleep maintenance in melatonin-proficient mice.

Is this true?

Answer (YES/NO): YES